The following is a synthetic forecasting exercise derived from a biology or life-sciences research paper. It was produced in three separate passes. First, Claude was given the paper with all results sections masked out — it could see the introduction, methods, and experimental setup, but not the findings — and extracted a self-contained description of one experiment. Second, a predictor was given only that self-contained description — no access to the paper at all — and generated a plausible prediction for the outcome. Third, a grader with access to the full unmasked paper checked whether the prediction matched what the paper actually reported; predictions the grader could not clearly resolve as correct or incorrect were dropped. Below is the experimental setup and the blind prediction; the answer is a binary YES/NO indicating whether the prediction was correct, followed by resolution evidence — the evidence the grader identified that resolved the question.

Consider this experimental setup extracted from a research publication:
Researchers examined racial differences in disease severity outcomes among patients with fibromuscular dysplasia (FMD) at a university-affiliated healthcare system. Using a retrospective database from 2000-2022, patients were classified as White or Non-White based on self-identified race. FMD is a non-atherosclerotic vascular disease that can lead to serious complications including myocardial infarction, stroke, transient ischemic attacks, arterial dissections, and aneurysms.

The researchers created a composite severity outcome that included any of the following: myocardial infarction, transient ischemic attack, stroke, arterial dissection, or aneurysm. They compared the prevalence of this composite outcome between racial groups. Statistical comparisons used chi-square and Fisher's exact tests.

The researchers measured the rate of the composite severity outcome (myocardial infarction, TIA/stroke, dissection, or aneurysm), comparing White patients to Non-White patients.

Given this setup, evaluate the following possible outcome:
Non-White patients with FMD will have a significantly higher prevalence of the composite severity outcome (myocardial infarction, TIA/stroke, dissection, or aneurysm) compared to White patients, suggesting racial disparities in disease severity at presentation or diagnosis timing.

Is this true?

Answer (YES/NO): NO